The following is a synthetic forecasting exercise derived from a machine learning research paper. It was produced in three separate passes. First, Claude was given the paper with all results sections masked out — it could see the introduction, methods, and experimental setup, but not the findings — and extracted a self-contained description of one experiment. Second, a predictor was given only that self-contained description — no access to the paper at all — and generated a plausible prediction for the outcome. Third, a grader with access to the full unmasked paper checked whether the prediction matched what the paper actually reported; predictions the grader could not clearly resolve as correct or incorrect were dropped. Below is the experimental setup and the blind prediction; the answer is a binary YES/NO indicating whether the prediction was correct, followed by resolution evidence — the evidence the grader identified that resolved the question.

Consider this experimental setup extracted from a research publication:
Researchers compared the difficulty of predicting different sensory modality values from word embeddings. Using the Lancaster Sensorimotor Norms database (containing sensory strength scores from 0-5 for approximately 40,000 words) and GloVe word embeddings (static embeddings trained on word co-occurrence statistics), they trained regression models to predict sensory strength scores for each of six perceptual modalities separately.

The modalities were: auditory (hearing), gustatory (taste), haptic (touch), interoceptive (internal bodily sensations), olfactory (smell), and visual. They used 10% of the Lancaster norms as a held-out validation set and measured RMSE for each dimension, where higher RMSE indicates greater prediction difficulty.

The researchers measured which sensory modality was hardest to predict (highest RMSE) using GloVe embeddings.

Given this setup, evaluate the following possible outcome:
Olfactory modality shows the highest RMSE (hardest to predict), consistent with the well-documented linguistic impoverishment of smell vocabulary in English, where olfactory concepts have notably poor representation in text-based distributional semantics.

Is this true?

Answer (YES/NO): NO